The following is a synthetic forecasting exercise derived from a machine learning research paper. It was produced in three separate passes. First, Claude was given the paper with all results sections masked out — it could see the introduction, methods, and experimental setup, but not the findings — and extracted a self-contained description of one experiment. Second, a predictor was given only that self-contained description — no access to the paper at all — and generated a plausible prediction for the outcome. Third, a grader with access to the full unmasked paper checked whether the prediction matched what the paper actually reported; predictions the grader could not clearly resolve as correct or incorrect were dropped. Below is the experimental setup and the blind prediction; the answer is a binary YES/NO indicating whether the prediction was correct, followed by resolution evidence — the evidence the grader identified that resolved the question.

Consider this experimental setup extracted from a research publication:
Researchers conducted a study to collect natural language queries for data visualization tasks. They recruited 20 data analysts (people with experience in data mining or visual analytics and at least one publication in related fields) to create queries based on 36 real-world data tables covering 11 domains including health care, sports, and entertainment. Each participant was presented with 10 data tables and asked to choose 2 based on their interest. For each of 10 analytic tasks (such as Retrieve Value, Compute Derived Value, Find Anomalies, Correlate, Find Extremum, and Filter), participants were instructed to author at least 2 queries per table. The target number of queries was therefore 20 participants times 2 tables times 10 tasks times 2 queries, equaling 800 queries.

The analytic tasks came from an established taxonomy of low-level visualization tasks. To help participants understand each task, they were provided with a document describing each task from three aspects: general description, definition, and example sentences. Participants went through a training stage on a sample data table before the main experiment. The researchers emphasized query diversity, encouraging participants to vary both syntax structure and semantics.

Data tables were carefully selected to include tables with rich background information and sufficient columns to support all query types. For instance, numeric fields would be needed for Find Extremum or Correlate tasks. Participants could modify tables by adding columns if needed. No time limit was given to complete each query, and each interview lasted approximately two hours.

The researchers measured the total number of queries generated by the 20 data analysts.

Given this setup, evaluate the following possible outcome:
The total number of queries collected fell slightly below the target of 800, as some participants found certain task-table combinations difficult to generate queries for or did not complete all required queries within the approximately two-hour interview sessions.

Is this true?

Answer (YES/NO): NO